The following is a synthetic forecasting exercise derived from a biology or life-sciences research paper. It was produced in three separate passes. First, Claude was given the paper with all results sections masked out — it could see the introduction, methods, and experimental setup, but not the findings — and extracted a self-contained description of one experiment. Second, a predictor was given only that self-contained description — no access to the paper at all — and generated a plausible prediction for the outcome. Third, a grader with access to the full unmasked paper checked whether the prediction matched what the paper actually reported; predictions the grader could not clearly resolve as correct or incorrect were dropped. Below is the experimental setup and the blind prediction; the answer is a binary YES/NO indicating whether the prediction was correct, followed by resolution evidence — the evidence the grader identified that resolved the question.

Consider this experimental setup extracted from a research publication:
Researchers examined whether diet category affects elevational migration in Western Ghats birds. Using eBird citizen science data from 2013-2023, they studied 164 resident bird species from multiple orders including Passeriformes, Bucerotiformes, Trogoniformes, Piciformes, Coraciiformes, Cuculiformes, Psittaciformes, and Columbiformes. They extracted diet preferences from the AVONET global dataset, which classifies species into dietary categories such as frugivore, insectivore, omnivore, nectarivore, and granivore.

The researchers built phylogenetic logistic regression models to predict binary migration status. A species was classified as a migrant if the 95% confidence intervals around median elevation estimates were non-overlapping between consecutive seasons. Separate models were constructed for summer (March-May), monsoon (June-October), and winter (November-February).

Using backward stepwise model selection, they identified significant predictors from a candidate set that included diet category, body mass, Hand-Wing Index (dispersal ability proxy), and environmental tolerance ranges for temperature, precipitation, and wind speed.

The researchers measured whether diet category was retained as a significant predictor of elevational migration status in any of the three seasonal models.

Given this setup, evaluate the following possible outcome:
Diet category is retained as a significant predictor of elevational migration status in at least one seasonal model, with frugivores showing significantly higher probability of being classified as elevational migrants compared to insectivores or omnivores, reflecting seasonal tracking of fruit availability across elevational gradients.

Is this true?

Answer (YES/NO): NO